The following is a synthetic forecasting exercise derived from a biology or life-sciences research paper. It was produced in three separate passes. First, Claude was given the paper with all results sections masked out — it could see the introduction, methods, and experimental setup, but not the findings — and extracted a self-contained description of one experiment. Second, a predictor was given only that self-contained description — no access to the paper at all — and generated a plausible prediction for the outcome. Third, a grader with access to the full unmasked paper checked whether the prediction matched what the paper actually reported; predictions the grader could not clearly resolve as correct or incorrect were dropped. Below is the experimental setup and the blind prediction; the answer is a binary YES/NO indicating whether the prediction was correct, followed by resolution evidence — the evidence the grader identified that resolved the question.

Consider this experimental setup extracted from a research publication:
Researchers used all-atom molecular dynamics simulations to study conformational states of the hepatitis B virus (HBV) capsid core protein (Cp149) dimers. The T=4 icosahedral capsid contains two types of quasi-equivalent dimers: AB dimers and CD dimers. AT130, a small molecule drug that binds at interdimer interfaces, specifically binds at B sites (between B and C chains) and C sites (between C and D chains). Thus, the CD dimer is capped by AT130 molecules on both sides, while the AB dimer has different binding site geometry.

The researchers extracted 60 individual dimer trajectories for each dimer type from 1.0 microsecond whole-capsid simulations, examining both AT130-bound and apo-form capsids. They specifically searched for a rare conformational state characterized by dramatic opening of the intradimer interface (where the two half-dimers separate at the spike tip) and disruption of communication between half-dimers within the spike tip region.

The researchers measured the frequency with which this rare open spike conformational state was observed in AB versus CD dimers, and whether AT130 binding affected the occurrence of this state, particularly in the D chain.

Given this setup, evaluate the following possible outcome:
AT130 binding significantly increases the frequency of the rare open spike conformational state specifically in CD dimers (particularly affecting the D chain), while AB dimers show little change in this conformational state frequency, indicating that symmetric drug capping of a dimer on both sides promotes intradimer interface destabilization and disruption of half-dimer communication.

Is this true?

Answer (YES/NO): YES